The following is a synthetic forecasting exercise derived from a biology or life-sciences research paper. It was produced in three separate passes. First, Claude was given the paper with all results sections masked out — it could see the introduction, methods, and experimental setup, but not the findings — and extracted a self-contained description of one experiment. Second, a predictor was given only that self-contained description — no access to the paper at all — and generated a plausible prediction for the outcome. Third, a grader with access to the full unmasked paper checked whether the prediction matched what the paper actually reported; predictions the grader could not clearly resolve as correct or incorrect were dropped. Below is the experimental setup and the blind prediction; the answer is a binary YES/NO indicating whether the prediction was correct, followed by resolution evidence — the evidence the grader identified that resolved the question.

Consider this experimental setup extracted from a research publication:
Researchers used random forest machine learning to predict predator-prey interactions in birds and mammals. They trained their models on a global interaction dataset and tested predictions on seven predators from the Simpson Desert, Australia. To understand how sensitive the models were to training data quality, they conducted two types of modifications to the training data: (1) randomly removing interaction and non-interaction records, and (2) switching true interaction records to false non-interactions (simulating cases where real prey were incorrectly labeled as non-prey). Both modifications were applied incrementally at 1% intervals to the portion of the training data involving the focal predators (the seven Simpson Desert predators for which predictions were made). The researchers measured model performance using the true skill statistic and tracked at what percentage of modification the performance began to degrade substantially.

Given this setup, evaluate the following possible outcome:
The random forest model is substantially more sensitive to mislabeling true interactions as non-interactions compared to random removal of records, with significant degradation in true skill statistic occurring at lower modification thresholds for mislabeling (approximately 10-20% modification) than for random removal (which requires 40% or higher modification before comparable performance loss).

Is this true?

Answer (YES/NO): NO